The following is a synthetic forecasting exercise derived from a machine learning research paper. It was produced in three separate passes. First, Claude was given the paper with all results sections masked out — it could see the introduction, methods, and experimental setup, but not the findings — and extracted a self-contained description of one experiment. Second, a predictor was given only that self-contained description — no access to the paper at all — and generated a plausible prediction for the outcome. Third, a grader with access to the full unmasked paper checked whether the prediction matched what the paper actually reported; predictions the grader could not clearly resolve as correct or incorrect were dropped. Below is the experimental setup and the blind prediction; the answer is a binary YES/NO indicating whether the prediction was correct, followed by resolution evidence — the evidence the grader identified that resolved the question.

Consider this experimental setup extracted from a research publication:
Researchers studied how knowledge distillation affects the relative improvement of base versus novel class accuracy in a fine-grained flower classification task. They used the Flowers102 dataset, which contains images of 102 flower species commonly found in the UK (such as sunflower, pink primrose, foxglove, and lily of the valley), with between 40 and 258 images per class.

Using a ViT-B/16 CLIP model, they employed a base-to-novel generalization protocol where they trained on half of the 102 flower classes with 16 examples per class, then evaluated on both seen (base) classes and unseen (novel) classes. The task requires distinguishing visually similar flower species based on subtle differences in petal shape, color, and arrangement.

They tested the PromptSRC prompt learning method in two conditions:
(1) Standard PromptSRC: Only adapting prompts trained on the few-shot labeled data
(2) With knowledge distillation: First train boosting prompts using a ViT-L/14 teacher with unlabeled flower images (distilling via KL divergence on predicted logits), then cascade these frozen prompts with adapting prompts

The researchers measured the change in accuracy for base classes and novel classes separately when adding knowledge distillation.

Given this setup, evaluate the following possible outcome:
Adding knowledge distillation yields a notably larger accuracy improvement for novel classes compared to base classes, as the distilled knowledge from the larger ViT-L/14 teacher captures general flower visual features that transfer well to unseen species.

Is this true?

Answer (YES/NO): YES